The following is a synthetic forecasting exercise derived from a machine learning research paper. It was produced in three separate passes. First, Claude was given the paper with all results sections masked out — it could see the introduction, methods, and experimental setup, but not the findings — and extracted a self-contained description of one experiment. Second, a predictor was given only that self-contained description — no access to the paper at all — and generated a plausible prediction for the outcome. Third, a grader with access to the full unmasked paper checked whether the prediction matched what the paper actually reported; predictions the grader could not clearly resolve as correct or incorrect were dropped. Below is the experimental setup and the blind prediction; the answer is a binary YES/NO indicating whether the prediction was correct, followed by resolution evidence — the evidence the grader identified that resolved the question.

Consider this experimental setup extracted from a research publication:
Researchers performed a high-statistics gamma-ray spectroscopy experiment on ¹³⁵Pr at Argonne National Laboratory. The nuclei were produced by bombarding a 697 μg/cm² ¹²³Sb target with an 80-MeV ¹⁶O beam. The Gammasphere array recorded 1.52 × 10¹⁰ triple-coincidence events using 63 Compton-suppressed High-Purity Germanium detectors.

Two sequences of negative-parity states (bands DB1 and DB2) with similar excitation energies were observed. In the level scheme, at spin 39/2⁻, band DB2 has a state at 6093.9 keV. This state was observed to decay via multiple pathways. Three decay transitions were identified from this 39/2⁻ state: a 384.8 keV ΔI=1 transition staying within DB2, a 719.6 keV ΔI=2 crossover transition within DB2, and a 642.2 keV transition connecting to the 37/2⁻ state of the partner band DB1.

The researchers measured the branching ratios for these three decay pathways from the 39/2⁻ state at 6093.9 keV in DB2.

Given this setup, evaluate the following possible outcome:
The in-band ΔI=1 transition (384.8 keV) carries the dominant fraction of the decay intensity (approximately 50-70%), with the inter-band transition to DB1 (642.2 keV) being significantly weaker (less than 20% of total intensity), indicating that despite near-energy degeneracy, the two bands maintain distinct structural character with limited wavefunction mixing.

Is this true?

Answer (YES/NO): NO